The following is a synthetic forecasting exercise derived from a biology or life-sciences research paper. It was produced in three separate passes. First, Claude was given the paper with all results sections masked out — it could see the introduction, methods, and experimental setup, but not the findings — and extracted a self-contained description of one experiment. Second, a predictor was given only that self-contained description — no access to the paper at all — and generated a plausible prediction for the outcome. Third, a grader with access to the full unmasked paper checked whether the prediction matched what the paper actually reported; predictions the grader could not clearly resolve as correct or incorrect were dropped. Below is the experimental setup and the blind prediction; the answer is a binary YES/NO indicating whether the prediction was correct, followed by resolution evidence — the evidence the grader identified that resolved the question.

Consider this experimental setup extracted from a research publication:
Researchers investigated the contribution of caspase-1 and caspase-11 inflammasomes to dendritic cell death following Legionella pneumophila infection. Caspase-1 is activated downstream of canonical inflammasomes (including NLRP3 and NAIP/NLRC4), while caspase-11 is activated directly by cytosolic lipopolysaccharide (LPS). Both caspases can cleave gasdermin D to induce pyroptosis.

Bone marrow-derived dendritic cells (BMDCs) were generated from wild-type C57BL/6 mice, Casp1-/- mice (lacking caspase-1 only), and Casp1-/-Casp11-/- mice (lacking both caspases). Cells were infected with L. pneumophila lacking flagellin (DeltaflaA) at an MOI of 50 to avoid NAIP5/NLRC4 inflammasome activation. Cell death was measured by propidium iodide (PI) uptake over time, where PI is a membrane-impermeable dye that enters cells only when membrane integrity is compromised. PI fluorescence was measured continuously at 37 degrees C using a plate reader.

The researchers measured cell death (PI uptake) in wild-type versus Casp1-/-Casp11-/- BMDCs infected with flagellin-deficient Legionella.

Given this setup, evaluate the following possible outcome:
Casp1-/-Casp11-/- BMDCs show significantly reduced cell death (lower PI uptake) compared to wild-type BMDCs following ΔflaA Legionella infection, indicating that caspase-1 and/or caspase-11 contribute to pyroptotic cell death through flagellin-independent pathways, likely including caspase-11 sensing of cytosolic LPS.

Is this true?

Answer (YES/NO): YES